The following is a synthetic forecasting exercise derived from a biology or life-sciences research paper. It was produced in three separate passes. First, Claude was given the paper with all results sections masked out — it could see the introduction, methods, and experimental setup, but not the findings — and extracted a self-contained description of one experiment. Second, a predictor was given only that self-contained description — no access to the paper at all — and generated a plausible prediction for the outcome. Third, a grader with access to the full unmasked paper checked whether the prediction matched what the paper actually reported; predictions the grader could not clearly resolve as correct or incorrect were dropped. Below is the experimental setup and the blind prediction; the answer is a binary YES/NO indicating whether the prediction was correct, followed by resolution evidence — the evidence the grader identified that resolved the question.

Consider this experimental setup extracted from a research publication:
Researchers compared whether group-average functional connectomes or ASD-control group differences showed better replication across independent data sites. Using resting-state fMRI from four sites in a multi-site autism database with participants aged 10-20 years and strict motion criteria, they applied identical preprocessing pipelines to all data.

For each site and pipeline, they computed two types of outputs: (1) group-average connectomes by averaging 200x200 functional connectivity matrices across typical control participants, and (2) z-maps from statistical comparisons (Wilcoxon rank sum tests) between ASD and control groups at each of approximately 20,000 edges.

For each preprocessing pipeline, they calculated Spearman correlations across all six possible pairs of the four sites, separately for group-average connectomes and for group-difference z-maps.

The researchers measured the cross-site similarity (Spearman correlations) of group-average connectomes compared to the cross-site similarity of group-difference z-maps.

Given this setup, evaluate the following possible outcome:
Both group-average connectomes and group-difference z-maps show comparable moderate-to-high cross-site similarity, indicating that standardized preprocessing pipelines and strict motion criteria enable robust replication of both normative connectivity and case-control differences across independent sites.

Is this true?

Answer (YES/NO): NO